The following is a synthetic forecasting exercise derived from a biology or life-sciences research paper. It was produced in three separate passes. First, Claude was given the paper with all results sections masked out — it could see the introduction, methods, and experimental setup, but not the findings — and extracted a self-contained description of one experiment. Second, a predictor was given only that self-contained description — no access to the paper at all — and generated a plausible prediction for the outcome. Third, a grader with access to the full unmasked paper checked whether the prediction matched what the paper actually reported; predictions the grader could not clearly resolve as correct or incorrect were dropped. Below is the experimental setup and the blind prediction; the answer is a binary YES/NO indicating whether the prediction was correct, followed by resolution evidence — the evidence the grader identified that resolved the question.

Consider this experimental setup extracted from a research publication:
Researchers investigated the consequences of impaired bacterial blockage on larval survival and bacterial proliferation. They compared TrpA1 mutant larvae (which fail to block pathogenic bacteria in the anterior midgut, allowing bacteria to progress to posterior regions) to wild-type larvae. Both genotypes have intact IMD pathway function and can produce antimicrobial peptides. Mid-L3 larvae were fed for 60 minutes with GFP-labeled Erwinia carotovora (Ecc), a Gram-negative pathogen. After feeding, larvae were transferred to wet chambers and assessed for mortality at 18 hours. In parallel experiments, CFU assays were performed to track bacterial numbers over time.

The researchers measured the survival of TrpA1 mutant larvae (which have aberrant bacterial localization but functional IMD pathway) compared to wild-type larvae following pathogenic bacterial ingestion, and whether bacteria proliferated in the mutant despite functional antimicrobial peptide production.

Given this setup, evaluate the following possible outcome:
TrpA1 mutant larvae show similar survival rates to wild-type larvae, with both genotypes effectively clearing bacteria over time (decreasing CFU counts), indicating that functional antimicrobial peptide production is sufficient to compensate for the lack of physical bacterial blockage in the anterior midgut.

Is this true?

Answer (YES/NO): NO